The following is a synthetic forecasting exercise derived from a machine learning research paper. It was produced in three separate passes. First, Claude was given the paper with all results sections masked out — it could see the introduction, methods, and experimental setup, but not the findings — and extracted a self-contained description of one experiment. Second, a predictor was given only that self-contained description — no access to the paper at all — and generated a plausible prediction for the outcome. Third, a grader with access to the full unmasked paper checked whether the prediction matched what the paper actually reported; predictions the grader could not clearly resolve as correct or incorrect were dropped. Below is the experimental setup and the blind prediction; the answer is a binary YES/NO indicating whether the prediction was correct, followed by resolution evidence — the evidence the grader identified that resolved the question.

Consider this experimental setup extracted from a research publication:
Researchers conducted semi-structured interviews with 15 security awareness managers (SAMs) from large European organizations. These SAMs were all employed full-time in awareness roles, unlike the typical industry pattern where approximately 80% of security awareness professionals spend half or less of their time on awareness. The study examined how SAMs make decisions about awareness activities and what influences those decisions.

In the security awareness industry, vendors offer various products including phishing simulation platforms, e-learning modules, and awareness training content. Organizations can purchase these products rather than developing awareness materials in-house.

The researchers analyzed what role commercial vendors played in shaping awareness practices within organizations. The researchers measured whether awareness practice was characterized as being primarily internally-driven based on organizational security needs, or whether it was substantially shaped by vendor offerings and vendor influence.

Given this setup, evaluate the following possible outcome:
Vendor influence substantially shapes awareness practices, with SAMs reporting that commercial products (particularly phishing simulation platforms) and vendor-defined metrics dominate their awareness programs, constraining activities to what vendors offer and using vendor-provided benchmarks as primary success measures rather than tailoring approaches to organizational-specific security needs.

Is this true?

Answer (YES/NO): NO